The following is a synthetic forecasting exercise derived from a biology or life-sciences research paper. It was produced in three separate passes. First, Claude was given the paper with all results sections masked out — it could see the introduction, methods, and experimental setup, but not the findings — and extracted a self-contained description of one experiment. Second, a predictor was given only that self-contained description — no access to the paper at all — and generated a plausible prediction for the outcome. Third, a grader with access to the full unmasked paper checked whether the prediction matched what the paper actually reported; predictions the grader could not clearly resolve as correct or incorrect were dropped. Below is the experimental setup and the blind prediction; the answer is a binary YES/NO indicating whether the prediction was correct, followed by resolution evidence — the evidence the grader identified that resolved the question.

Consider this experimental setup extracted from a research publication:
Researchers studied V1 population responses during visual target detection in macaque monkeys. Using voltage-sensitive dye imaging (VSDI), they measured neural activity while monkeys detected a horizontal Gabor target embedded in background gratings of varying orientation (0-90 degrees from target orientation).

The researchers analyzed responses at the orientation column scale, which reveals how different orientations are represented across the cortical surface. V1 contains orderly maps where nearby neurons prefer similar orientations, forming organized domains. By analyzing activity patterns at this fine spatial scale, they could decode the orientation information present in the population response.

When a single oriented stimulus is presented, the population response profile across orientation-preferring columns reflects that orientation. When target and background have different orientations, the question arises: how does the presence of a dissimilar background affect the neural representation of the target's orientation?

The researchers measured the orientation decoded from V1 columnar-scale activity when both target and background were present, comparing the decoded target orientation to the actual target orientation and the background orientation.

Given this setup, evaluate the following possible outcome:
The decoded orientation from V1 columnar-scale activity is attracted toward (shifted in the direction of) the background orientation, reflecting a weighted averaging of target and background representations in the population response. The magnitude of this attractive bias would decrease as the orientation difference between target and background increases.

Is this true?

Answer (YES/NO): NO